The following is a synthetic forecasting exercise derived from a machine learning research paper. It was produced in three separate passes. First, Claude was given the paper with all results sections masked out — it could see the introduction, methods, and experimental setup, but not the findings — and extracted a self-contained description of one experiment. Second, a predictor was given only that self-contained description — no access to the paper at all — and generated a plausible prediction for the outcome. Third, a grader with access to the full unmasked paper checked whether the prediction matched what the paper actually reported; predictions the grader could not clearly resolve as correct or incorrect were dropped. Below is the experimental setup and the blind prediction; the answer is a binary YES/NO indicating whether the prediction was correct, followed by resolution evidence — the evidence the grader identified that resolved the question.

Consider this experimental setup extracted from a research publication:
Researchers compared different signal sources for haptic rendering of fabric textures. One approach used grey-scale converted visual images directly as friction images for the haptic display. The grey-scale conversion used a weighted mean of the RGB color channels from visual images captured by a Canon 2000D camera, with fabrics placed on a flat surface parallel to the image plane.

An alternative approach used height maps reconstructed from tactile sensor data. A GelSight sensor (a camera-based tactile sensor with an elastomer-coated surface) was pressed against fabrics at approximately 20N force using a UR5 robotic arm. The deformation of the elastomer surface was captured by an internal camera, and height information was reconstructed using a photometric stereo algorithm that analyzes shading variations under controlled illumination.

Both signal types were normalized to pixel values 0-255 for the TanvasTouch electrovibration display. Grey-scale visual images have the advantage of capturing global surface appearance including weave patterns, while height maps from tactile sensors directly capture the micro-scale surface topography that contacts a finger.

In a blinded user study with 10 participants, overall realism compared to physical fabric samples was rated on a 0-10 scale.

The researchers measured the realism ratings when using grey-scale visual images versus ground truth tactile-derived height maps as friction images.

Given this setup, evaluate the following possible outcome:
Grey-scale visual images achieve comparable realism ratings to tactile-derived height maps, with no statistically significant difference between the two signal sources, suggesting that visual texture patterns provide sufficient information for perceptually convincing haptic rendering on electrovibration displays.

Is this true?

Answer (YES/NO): NO